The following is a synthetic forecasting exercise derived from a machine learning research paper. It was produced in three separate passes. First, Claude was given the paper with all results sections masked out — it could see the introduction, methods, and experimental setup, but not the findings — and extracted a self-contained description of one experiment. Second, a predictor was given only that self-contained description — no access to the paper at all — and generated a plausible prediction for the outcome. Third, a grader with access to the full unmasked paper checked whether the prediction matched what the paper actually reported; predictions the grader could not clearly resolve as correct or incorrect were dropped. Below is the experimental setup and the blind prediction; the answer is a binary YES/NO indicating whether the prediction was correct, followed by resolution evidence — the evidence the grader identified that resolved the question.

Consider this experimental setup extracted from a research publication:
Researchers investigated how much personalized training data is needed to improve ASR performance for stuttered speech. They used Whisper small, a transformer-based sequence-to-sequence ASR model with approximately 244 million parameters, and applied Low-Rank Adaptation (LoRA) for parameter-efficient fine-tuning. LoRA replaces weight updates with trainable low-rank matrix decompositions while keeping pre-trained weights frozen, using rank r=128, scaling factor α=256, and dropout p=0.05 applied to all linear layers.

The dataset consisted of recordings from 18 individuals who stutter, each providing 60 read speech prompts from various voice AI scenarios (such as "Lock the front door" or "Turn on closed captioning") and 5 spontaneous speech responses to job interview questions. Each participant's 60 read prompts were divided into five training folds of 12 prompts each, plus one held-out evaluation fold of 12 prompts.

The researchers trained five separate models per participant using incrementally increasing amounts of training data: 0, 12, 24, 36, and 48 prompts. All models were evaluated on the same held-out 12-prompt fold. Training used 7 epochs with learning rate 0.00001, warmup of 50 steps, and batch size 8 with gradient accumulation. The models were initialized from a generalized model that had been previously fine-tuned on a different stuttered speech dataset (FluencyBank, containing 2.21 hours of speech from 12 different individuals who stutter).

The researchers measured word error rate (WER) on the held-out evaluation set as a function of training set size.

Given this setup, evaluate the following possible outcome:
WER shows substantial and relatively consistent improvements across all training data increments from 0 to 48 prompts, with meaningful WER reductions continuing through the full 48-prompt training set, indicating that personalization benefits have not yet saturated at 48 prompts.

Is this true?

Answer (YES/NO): NO